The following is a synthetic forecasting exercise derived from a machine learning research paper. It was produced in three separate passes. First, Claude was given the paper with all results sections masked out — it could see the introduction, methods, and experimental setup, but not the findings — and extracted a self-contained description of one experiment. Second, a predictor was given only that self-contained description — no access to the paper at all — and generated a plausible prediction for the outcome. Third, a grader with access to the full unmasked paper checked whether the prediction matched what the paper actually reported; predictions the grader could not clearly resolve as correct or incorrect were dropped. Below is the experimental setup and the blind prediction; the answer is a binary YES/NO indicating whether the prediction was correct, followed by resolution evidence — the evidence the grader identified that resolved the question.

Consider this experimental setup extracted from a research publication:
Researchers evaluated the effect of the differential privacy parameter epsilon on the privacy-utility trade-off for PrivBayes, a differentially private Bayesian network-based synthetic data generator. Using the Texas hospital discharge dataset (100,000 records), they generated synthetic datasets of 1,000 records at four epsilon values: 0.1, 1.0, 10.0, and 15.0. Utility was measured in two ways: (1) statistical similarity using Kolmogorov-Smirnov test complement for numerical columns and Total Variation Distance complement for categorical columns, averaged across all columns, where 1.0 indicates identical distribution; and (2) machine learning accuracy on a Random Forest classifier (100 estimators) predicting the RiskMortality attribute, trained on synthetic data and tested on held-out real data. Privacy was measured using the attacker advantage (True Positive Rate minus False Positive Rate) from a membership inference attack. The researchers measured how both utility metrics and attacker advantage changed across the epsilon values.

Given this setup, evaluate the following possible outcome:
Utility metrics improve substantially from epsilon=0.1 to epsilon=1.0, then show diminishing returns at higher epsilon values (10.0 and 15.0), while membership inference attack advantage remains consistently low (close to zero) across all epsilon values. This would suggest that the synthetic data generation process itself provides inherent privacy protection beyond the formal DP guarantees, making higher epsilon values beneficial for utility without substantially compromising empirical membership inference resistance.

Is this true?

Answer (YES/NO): NO